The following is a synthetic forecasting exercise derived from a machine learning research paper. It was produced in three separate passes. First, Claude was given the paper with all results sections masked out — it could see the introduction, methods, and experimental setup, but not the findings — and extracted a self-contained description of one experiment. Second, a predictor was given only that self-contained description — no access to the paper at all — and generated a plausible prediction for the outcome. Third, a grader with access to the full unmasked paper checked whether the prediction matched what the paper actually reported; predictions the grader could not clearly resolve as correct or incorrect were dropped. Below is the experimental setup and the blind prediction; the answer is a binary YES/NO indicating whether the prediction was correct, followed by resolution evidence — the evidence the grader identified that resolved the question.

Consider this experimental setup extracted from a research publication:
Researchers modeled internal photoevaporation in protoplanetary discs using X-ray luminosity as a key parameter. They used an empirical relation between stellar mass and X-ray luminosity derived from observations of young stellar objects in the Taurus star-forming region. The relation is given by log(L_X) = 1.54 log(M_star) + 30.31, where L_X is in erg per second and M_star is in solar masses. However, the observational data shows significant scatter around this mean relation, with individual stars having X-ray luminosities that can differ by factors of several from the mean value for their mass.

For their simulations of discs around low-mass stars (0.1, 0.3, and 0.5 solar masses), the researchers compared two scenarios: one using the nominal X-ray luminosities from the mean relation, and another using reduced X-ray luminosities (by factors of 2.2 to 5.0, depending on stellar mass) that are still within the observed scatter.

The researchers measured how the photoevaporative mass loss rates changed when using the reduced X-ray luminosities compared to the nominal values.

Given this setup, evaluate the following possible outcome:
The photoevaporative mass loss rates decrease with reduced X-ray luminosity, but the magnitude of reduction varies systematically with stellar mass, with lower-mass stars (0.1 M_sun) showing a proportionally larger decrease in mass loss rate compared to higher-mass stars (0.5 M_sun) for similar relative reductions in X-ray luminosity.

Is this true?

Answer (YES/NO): YES